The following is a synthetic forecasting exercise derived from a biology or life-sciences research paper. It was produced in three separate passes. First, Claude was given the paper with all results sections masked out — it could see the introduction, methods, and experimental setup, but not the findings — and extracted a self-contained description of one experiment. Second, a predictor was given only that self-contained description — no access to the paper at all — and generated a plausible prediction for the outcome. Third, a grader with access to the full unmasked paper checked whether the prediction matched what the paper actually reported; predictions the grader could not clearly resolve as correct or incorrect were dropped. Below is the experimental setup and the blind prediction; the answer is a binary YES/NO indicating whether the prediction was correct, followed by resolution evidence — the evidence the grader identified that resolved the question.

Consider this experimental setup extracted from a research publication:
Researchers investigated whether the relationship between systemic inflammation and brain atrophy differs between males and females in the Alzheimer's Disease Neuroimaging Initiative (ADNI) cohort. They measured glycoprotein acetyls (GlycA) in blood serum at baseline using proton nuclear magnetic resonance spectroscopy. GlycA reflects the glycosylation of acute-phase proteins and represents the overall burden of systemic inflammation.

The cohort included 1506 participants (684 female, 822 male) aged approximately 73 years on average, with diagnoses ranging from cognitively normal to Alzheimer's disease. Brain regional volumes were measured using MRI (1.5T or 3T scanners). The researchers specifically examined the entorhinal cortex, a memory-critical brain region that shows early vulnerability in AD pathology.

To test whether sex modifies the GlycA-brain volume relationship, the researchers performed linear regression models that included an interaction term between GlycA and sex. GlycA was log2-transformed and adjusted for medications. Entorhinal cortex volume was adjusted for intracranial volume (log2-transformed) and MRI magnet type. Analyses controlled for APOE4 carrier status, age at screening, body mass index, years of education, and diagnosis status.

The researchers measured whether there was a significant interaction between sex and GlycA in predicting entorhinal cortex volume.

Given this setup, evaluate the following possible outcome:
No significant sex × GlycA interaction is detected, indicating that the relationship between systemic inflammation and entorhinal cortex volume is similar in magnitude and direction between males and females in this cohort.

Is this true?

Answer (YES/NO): YES